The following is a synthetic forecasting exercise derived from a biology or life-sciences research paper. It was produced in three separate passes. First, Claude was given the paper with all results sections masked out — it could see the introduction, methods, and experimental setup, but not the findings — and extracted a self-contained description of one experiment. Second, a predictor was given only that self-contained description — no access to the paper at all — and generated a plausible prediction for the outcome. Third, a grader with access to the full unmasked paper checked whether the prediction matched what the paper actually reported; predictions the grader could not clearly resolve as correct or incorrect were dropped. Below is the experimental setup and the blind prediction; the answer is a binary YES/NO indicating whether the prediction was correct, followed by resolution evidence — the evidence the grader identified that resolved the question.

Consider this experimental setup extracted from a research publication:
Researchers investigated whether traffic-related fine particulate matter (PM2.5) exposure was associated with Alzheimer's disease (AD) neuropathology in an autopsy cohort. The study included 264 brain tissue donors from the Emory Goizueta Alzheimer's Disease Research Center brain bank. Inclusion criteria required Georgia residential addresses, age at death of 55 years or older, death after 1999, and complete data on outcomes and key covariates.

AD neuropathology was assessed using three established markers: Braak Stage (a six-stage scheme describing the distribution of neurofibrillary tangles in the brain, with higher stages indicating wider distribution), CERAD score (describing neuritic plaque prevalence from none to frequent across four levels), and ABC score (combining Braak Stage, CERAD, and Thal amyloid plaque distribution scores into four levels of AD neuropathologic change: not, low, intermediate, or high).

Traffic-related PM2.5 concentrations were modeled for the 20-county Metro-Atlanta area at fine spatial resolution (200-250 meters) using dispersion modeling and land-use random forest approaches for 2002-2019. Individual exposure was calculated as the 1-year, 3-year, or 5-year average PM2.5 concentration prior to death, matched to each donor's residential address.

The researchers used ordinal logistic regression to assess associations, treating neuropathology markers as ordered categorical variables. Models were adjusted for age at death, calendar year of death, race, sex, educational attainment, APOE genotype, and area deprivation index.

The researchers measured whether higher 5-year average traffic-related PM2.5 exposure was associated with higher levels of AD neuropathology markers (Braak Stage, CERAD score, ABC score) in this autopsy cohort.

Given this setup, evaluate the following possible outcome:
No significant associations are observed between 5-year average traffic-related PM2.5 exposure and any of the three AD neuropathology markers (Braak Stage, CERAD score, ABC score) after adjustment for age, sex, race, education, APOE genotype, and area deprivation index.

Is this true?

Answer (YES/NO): YES